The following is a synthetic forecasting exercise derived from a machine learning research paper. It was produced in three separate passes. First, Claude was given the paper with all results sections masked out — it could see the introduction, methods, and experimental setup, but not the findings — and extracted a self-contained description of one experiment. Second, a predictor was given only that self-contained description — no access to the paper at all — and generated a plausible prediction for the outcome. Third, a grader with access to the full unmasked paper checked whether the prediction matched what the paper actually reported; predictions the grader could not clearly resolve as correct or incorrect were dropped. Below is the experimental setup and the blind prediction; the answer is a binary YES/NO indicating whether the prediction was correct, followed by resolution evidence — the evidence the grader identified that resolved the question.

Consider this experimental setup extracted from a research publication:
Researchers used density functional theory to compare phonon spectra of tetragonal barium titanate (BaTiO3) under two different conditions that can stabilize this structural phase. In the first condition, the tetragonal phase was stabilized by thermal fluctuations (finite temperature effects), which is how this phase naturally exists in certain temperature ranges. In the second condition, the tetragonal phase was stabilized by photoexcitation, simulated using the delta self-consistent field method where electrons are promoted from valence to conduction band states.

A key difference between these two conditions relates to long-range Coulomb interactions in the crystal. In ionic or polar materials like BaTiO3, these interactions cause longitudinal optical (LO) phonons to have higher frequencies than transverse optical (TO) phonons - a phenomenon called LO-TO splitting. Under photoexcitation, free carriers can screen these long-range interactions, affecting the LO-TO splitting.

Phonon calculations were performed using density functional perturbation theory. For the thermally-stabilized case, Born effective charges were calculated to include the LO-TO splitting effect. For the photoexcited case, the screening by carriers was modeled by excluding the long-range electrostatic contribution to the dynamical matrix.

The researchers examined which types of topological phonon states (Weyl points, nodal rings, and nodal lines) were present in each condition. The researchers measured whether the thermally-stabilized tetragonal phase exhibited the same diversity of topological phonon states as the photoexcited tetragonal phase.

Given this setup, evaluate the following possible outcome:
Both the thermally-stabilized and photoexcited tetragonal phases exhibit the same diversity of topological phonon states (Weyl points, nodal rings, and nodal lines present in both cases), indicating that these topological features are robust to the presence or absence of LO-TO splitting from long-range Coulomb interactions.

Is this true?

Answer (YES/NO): NO